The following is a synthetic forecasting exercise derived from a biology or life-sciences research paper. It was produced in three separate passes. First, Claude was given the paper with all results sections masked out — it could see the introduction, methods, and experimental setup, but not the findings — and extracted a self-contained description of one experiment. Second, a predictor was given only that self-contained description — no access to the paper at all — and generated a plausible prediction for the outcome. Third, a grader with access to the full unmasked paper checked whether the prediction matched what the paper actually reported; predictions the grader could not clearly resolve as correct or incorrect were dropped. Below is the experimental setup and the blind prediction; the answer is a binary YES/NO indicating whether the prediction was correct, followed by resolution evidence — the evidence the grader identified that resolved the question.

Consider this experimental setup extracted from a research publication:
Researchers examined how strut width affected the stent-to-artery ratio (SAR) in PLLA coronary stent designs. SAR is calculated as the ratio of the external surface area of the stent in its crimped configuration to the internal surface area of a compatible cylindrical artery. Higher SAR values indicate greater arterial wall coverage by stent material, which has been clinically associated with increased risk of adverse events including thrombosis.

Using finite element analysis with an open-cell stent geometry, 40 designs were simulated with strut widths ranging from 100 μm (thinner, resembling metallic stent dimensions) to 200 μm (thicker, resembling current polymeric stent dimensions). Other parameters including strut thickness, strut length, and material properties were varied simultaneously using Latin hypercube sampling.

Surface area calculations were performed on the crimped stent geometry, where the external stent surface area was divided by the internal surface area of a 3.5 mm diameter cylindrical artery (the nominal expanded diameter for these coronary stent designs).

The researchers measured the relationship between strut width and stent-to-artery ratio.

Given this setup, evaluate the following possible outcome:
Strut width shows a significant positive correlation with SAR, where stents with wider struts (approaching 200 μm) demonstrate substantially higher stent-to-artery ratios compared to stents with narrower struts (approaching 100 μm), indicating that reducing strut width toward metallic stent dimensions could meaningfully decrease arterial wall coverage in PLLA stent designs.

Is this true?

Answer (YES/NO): YES